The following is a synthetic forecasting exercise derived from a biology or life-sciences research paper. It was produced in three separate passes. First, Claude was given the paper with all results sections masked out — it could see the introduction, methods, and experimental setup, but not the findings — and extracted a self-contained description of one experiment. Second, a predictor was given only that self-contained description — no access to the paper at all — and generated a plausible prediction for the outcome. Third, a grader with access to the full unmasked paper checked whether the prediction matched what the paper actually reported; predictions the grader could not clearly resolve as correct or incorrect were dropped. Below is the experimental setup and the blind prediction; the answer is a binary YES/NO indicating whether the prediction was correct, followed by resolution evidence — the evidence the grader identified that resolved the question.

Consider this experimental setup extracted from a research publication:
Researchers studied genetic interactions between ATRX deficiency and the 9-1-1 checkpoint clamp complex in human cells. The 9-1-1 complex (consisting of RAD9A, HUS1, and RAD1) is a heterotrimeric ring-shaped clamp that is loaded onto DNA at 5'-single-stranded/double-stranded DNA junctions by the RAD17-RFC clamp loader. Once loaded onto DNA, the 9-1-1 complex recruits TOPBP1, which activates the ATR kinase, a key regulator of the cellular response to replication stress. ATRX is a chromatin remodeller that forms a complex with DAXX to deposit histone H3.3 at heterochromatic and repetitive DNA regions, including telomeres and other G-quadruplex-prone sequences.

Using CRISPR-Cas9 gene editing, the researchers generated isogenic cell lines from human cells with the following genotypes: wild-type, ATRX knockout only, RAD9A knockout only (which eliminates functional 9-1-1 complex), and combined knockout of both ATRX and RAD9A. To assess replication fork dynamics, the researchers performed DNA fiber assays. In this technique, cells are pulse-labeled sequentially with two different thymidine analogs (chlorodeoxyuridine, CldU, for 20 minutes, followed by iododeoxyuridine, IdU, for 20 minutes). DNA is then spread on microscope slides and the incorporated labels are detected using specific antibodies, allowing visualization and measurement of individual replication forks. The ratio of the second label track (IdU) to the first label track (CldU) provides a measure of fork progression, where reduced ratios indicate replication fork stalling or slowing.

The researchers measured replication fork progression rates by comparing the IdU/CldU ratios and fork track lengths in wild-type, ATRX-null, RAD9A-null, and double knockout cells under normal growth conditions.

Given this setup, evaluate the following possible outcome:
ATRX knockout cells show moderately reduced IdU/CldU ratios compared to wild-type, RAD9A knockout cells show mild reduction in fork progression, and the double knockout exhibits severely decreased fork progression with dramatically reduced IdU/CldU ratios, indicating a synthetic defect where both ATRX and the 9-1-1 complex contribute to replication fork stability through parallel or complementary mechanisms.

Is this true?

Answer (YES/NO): YES